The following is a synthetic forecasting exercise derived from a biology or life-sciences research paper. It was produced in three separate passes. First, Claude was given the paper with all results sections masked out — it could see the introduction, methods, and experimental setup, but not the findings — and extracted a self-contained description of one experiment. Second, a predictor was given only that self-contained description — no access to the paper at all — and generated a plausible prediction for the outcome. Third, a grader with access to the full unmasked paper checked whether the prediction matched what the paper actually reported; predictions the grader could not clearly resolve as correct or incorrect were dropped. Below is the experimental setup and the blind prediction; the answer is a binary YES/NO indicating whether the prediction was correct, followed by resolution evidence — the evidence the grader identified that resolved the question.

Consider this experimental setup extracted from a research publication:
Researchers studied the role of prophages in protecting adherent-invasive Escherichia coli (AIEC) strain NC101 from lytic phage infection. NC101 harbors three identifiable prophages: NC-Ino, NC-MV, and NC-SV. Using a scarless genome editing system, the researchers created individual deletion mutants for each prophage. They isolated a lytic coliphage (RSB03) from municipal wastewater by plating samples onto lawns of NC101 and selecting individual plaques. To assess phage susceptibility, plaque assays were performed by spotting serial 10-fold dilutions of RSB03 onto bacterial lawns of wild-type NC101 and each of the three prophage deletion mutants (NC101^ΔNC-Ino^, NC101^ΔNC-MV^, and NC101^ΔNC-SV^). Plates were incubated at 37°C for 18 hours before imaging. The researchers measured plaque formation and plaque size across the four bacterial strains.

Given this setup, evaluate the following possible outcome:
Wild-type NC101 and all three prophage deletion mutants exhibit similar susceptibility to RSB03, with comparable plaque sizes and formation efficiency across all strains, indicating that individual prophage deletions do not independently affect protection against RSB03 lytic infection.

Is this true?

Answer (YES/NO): NO